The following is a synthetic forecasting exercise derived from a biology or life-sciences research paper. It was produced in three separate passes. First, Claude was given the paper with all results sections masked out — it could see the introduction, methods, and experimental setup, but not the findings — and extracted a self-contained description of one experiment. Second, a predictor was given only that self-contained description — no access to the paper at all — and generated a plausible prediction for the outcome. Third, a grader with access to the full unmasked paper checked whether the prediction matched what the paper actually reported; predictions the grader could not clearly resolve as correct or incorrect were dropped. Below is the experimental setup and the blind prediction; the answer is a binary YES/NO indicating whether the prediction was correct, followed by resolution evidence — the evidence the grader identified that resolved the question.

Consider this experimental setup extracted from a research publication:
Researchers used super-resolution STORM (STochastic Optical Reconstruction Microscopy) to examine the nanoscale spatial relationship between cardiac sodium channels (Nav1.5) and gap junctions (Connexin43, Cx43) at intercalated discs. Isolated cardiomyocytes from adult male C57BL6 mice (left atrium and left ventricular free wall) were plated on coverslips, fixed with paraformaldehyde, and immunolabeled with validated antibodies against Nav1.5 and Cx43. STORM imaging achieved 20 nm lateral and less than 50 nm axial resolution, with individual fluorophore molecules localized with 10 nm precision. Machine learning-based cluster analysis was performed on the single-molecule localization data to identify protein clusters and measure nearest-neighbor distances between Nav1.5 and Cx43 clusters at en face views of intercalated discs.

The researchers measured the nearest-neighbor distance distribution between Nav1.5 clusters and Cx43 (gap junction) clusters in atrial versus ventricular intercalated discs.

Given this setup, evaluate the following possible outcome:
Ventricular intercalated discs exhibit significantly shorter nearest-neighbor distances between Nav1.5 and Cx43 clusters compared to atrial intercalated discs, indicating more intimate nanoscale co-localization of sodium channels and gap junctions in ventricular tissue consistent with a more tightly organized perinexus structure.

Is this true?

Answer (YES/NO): NO